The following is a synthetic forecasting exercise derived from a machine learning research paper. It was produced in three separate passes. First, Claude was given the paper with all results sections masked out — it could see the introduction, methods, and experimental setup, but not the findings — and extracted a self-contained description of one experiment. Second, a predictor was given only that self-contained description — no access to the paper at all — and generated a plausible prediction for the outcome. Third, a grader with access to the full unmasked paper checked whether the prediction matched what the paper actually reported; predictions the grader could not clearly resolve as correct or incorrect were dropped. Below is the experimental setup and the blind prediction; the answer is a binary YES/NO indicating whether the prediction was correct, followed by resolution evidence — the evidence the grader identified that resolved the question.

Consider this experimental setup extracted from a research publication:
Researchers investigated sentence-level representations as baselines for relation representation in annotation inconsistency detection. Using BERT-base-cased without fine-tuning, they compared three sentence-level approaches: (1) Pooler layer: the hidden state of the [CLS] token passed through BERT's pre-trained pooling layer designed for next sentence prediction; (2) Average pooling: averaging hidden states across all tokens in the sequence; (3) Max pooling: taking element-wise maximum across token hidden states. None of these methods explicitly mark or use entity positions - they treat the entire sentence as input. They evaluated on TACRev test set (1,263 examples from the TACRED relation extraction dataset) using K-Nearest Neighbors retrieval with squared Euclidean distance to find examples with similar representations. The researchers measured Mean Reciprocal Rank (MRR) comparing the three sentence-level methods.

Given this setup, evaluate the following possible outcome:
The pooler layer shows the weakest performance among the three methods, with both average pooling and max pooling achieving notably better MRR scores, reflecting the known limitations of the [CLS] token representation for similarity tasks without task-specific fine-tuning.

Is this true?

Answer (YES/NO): NO